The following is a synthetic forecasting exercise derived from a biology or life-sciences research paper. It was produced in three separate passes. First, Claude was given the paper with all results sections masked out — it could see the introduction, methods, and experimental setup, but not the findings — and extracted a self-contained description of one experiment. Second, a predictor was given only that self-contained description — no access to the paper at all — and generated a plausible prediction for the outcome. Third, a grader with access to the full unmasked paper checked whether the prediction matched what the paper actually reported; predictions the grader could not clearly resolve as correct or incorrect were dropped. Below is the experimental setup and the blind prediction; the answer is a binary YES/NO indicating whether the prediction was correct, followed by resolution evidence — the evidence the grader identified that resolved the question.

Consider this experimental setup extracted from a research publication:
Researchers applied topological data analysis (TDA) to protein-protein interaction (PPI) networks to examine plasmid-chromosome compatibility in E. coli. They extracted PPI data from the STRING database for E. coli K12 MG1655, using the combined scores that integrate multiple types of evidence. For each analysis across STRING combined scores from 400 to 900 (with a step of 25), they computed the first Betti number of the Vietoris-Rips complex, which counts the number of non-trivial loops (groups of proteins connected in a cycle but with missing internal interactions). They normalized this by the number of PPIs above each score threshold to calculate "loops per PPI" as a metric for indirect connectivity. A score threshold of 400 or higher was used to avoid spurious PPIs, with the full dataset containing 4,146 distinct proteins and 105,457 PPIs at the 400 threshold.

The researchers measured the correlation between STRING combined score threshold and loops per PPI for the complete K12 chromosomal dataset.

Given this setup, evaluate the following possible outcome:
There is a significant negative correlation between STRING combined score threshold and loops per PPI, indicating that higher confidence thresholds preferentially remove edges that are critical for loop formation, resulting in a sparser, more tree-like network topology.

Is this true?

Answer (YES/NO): YES